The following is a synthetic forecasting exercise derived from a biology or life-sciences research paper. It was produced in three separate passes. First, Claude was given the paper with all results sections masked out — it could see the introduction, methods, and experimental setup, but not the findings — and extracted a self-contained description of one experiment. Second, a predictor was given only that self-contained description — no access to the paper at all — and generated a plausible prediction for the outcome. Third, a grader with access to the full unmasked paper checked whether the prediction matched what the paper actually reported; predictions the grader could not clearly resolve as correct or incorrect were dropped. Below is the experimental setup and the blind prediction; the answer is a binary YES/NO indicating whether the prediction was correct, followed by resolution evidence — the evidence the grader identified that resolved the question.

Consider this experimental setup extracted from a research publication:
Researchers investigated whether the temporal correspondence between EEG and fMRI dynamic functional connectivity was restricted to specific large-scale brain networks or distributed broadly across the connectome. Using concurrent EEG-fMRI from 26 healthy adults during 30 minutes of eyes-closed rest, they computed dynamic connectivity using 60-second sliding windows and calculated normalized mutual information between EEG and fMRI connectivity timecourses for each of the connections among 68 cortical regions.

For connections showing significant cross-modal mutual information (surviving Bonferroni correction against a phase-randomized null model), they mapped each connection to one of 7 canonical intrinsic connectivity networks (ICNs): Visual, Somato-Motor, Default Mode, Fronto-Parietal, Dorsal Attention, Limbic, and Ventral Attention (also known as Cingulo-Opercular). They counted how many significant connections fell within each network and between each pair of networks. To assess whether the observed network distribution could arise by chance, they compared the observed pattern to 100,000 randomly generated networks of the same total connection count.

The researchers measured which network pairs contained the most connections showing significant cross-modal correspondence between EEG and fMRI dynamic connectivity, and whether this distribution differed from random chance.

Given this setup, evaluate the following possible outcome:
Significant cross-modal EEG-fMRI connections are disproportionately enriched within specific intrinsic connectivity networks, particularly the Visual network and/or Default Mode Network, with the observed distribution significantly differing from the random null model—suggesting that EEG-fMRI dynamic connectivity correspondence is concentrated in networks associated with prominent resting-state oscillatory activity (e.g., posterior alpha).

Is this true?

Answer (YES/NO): NO